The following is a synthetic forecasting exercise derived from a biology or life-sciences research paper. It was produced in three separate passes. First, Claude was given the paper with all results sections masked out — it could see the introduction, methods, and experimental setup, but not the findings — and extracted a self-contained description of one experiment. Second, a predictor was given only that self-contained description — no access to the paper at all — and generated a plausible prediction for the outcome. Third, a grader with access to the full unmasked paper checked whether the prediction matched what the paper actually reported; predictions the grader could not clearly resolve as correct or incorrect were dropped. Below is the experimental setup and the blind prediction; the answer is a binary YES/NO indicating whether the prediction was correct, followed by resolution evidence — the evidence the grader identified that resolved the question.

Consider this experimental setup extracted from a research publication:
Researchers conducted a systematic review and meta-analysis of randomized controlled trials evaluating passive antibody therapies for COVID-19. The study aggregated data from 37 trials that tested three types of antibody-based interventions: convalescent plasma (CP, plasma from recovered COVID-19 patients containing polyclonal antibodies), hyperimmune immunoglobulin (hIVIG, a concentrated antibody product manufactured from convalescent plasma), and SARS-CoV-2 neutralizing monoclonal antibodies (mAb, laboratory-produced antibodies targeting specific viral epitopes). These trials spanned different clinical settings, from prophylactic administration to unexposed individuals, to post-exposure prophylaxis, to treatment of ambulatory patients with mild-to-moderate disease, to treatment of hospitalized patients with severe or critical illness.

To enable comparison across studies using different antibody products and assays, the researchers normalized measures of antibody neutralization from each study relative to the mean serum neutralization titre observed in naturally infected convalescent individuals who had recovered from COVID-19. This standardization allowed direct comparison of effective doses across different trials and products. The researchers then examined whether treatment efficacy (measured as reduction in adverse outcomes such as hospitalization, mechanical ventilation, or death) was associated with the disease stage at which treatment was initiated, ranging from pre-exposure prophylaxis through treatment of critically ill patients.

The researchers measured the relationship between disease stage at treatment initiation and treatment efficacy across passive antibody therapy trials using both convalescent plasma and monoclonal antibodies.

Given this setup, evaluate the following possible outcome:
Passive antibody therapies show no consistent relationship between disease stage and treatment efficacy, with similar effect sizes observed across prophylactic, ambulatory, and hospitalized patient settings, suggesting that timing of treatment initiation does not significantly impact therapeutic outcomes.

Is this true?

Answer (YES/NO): NO